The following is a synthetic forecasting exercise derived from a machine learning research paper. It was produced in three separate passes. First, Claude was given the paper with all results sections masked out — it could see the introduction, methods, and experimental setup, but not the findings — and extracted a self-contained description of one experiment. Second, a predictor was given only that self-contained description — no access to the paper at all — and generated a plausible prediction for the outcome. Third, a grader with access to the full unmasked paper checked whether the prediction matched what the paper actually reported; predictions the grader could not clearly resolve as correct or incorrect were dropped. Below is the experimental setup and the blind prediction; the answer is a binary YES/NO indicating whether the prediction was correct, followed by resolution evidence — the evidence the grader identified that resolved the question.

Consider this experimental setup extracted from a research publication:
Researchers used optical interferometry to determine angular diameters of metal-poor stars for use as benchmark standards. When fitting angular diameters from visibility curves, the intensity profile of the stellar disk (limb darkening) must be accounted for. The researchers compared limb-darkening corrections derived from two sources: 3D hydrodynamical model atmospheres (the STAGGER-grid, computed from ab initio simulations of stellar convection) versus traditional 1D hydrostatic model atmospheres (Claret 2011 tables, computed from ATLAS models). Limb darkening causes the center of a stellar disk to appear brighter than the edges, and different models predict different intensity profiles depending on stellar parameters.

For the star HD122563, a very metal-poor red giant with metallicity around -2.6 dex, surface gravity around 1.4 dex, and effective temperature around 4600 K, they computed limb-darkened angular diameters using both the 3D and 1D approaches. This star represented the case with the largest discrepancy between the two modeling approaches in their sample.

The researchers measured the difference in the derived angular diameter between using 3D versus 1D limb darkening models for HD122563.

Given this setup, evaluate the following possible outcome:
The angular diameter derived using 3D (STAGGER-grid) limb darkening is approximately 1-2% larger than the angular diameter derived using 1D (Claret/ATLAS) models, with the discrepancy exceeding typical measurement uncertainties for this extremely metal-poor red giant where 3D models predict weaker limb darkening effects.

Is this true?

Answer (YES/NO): NO